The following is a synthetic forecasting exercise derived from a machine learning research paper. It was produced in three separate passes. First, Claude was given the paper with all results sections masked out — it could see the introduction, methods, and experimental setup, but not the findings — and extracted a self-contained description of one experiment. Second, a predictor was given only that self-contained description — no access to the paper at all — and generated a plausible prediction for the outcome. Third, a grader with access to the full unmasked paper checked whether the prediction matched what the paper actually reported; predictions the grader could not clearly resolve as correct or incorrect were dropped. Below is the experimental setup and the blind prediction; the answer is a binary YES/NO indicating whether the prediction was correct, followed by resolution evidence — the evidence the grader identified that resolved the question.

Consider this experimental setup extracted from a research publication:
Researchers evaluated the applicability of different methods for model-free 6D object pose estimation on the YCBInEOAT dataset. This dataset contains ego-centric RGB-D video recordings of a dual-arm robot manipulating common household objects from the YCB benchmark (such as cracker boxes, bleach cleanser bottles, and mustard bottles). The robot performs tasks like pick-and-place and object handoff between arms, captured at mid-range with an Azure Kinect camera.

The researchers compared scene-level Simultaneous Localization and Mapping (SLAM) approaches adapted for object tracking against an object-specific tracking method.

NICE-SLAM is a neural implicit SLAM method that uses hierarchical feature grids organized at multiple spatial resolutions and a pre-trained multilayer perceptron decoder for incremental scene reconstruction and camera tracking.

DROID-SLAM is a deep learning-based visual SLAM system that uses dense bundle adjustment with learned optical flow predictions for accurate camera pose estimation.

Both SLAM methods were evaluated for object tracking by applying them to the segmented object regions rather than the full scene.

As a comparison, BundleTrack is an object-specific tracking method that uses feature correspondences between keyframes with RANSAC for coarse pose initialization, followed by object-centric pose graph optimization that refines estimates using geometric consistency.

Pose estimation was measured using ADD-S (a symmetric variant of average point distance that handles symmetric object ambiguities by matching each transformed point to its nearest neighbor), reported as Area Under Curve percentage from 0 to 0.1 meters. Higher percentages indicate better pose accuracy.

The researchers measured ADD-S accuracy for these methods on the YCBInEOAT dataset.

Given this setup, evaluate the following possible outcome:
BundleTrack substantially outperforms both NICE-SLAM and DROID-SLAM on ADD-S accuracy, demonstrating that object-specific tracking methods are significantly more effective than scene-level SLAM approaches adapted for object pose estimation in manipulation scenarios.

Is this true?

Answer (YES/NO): YES